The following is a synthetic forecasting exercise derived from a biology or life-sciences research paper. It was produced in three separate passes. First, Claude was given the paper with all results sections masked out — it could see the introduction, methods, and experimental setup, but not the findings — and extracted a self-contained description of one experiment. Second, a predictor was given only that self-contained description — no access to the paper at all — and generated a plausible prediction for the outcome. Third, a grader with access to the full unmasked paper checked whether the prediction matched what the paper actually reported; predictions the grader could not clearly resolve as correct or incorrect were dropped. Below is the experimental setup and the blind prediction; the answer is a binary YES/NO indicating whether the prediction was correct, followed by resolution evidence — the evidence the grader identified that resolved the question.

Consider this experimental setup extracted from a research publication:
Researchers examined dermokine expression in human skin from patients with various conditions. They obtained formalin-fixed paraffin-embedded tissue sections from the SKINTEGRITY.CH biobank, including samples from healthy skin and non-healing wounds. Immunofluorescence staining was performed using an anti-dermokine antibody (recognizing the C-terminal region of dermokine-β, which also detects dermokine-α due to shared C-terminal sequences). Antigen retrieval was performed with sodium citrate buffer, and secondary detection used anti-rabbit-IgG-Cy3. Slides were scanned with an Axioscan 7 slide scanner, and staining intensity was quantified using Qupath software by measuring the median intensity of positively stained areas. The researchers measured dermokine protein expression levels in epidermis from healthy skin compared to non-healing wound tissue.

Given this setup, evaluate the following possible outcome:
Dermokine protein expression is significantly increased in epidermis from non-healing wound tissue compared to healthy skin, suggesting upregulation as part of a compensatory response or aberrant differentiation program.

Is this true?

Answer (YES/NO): NO